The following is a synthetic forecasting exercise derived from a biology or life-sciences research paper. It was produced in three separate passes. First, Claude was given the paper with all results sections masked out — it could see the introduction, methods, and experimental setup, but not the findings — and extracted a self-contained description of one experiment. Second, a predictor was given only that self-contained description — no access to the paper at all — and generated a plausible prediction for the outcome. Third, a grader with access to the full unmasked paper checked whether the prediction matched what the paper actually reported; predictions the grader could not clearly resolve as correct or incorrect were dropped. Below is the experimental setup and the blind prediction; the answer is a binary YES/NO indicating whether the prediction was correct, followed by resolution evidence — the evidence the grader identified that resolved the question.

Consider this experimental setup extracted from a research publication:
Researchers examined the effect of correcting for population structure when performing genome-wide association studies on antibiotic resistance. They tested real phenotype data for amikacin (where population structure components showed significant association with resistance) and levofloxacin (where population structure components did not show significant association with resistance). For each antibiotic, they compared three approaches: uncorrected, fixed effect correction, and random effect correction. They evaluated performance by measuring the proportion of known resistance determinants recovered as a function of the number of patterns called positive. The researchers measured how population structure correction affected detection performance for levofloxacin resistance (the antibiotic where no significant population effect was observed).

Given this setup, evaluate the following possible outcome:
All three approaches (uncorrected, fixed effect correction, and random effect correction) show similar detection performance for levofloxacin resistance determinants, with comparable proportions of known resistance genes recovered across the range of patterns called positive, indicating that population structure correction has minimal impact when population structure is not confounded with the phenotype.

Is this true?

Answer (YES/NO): NO